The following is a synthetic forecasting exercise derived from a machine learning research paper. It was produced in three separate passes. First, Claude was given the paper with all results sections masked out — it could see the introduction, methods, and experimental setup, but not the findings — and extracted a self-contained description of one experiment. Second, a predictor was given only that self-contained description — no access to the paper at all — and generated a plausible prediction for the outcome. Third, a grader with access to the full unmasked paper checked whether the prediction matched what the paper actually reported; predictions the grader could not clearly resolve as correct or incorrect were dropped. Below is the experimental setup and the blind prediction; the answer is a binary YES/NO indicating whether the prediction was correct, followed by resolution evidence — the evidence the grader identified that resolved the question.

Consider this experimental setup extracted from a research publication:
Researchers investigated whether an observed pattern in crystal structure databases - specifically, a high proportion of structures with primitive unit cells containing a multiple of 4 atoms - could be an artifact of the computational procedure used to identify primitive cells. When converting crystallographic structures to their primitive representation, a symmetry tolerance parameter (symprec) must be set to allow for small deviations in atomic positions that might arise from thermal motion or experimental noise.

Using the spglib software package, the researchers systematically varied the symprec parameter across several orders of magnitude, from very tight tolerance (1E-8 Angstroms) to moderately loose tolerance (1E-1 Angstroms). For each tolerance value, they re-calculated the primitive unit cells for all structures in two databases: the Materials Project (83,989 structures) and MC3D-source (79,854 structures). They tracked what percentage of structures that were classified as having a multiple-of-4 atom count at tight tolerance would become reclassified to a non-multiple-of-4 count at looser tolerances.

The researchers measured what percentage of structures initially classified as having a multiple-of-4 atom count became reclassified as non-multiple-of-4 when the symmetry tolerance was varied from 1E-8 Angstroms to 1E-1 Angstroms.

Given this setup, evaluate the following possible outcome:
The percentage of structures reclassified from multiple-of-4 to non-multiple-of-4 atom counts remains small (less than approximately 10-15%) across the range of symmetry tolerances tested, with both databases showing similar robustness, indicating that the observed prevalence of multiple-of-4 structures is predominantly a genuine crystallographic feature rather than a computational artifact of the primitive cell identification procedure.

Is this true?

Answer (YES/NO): YES